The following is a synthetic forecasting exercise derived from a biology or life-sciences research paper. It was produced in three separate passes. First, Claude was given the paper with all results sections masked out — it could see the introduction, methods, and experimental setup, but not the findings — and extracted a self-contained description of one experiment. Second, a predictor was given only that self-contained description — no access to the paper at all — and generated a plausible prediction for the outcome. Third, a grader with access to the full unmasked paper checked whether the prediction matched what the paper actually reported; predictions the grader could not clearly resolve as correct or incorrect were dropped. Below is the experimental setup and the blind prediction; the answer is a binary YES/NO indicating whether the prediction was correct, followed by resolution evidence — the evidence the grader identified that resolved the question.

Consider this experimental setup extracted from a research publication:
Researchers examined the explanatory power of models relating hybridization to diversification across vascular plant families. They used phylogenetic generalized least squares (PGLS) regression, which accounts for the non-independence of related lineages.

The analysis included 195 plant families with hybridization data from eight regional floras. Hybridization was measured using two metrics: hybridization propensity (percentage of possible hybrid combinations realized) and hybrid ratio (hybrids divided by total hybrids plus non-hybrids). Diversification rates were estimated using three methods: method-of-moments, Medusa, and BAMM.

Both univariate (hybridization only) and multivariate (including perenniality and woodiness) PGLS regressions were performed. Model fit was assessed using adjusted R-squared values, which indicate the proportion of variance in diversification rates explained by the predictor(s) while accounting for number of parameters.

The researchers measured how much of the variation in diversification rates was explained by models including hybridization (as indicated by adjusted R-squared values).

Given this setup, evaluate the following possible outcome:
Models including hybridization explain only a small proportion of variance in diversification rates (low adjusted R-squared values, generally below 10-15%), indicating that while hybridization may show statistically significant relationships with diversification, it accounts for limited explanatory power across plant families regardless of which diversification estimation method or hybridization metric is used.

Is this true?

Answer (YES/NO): YES